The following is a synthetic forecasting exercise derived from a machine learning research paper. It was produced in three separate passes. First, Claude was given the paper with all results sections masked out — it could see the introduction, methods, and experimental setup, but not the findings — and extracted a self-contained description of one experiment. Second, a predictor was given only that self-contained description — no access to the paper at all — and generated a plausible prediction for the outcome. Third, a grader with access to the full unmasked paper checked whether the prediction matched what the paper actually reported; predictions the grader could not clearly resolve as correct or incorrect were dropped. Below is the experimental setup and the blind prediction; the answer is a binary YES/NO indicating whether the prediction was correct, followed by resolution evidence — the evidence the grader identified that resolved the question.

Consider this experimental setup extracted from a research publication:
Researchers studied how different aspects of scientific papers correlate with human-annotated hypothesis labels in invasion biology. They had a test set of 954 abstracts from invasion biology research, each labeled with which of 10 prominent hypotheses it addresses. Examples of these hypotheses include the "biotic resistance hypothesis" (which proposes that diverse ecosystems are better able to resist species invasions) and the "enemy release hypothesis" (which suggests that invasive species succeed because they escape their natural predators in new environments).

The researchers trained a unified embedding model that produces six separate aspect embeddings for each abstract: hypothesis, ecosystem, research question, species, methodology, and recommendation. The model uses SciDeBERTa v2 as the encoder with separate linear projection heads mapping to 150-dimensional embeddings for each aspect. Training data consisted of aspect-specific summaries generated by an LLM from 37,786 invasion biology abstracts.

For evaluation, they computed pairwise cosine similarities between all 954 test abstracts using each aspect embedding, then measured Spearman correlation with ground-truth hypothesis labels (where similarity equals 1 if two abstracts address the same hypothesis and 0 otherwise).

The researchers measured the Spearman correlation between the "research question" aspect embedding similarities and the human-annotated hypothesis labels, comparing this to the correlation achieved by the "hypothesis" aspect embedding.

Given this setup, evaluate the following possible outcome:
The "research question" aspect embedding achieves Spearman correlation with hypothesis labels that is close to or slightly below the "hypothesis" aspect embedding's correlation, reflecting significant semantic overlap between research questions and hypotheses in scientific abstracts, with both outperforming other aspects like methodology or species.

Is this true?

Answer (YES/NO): YES